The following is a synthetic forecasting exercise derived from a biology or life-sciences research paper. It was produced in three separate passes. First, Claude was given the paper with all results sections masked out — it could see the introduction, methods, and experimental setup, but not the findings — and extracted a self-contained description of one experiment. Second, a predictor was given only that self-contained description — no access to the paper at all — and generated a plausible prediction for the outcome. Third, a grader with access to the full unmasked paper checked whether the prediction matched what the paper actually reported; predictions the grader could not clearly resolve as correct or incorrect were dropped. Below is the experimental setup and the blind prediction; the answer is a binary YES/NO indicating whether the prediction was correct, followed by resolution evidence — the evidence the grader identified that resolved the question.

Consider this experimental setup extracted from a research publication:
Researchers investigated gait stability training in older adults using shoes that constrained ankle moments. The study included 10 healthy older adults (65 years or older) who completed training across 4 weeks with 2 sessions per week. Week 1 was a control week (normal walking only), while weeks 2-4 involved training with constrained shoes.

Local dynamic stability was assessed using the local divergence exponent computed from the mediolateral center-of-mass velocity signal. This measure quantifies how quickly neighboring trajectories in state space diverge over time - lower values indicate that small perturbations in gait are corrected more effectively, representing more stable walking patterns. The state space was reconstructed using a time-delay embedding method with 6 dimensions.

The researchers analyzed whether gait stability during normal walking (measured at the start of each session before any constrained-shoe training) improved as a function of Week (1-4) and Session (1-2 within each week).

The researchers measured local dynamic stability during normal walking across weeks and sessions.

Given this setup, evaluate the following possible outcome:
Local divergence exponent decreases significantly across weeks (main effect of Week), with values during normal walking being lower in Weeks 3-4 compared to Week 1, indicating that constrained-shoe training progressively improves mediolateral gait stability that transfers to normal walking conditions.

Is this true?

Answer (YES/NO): YES